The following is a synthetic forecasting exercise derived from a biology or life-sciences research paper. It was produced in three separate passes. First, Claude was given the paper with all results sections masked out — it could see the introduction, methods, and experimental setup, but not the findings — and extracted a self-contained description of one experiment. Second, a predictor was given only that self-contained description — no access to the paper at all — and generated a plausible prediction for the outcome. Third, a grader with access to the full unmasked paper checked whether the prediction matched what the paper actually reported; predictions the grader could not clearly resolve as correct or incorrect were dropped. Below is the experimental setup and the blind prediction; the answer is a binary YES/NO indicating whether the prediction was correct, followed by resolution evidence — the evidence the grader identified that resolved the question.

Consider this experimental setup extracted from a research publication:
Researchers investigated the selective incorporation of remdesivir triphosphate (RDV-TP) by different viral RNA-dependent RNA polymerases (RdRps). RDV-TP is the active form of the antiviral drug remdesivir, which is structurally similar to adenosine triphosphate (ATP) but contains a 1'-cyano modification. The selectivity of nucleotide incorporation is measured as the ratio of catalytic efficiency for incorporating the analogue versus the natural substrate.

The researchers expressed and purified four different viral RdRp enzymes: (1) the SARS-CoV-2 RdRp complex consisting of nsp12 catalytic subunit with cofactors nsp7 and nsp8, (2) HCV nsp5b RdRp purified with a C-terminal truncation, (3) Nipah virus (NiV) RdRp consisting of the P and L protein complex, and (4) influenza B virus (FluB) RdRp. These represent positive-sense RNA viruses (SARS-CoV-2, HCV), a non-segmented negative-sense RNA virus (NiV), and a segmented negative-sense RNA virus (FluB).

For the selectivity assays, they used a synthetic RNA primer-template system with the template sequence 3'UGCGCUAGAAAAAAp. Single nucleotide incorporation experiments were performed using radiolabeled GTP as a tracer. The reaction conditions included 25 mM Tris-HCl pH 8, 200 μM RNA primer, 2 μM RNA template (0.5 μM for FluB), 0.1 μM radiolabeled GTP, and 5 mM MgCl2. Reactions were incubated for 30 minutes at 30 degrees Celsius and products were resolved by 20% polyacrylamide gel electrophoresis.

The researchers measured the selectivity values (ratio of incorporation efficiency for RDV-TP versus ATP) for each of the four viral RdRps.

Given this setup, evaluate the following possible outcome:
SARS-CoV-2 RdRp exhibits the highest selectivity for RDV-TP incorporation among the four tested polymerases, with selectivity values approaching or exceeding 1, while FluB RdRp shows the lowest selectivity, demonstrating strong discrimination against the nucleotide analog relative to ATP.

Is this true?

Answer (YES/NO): NO